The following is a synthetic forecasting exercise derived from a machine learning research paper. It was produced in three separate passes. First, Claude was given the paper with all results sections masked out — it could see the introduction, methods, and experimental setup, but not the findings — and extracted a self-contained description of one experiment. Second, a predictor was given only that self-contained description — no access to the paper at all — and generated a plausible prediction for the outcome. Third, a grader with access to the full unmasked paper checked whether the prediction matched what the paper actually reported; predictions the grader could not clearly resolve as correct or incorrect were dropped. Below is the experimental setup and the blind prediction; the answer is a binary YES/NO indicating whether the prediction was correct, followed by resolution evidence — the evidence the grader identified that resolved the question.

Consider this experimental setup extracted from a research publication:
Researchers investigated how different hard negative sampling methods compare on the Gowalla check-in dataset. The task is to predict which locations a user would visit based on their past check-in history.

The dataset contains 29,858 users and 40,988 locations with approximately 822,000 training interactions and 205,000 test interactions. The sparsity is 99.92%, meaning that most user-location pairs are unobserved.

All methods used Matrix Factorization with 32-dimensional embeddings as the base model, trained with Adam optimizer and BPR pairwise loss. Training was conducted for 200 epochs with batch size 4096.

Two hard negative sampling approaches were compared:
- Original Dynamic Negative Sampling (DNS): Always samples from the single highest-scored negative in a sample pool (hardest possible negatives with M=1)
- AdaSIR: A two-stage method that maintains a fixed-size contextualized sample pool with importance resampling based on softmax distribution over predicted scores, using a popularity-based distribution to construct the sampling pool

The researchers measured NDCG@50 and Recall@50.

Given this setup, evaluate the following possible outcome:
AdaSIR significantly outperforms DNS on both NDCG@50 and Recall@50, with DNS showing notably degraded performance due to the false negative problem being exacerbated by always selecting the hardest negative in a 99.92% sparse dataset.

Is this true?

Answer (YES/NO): NO